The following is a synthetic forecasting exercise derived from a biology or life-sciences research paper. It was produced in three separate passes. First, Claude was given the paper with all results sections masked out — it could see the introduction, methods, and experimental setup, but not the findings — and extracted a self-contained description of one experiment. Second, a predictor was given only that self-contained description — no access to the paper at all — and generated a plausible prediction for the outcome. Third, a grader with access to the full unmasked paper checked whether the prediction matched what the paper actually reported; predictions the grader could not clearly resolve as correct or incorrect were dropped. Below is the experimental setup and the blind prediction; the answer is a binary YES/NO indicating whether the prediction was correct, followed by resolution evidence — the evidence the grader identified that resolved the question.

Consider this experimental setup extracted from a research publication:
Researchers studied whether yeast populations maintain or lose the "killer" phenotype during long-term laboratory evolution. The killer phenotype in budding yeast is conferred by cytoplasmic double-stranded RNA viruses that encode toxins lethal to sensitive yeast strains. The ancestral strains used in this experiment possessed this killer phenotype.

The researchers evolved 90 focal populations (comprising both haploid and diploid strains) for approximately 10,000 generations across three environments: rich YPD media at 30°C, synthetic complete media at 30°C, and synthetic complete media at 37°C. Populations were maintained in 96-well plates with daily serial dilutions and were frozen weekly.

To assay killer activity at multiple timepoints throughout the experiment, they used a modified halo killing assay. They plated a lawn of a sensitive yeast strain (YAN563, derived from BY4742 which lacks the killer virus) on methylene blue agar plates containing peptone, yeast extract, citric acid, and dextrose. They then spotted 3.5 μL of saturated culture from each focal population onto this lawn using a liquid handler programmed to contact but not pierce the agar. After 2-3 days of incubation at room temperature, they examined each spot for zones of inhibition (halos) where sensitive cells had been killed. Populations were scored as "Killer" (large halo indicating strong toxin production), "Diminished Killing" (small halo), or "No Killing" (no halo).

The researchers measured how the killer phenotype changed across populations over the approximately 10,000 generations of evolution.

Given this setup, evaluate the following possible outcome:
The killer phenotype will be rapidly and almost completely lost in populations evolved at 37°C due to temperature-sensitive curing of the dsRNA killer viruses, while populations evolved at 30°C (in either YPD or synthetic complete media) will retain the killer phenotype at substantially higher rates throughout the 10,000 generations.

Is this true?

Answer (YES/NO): NO